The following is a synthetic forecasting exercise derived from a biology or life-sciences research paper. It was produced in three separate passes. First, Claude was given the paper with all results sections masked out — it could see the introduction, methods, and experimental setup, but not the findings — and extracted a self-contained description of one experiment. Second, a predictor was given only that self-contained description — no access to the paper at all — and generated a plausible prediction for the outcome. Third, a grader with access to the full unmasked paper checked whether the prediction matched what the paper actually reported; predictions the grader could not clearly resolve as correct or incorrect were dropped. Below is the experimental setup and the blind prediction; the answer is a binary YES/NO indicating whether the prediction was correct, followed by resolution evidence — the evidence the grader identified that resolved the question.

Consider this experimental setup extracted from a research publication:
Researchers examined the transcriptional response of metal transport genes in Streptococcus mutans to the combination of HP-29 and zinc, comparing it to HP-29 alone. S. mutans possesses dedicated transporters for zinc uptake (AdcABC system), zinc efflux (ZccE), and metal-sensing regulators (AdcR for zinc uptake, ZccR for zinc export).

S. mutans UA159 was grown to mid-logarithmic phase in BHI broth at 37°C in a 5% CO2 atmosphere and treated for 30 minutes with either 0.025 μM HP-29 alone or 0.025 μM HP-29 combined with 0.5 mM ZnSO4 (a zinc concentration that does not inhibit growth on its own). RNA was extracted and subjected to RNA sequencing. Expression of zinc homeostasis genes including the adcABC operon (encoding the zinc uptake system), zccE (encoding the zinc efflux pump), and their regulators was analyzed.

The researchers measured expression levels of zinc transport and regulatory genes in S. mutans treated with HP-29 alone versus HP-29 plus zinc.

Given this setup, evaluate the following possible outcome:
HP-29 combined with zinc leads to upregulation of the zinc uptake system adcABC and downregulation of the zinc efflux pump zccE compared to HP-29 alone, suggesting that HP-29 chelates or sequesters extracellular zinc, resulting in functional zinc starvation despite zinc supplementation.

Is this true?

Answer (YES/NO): NO